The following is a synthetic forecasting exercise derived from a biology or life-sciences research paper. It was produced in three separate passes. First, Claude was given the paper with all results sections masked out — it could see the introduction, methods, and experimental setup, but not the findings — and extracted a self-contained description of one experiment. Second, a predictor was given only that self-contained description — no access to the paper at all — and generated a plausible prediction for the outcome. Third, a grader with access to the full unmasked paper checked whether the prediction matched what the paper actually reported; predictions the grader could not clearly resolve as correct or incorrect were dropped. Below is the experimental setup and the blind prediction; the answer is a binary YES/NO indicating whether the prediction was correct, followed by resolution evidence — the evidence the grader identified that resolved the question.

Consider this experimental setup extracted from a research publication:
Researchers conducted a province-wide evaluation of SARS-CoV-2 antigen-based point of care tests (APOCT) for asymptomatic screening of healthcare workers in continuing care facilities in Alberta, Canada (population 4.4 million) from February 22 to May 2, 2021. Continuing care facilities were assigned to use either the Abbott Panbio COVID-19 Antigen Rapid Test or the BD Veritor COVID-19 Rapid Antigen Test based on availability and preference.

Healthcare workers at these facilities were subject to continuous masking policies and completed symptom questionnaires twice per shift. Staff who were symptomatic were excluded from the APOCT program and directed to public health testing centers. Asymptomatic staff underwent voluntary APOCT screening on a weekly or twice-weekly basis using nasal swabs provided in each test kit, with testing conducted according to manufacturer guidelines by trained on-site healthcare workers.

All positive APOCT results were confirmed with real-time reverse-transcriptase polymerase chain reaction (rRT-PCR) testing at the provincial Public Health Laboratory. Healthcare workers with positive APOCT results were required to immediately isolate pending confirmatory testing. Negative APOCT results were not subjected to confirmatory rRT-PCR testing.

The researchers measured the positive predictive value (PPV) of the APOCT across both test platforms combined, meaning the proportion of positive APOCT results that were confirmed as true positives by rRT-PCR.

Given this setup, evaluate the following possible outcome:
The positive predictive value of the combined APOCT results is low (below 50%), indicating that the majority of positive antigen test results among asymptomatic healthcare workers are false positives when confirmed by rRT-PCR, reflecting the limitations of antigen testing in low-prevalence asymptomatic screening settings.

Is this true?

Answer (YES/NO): YES